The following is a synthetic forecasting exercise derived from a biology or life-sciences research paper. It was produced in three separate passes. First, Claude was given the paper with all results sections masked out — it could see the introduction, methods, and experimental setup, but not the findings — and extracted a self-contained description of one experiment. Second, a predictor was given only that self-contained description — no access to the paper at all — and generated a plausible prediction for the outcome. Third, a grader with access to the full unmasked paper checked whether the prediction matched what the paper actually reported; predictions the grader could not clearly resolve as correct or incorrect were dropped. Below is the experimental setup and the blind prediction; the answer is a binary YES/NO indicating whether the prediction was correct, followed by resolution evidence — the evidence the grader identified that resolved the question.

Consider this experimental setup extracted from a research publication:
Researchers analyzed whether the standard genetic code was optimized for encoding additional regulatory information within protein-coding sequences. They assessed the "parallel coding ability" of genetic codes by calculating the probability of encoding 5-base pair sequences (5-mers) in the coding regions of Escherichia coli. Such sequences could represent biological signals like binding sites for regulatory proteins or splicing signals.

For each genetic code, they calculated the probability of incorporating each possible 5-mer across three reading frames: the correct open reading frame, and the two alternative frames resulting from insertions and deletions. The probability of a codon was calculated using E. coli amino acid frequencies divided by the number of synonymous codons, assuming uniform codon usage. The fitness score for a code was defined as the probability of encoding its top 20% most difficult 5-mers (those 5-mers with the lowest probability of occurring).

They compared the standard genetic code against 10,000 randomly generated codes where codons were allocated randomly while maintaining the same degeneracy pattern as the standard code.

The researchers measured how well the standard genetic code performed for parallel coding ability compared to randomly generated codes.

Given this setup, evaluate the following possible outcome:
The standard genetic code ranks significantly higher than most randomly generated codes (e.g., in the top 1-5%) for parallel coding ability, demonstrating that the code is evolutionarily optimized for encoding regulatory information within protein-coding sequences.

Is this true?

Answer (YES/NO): NO